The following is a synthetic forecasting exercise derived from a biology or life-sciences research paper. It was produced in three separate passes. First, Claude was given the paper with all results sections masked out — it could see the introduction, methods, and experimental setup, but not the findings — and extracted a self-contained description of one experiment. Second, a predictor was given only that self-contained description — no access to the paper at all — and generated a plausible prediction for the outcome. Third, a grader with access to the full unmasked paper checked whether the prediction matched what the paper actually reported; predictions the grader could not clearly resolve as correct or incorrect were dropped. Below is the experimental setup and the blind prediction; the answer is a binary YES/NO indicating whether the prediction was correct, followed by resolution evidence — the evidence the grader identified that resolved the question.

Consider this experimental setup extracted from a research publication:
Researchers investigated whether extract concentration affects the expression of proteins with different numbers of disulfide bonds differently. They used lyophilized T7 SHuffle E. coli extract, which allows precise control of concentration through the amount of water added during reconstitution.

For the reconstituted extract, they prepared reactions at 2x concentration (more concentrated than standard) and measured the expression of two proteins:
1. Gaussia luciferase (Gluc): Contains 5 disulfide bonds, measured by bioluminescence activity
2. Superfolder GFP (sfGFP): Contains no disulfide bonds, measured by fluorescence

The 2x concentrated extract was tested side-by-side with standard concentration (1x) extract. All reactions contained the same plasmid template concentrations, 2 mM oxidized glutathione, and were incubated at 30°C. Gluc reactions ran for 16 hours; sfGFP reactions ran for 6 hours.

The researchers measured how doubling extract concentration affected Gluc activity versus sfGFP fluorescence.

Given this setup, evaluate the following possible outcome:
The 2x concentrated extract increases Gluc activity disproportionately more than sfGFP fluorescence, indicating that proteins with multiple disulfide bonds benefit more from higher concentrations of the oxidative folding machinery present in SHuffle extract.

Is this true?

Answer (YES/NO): NO